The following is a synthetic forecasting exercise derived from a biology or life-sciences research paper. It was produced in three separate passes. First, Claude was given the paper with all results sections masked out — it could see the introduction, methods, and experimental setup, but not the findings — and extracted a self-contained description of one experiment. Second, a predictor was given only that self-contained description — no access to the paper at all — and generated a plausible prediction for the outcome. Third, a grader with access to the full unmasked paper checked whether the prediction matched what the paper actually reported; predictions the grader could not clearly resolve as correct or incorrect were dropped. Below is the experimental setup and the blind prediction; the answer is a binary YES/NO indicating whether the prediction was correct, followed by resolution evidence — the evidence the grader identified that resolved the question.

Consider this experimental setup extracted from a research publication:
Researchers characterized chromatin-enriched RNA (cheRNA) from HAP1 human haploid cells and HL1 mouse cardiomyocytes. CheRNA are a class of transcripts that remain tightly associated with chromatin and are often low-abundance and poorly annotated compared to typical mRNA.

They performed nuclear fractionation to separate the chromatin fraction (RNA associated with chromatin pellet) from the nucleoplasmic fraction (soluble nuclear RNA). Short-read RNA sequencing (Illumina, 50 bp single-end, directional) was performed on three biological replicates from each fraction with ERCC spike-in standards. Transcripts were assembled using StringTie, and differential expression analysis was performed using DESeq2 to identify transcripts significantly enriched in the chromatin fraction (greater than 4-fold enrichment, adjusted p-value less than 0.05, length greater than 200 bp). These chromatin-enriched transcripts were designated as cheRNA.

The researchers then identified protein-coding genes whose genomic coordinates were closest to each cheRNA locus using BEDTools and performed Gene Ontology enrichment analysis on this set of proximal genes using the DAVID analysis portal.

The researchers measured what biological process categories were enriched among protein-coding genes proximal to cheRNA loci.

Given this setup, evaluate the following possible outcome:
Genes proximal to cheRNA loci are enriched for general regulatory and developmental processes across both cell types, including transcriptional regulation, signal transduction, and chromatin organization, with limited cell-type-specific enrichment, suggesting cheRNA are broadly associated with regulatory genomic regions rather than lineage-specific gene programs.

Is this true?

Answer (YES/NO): NO